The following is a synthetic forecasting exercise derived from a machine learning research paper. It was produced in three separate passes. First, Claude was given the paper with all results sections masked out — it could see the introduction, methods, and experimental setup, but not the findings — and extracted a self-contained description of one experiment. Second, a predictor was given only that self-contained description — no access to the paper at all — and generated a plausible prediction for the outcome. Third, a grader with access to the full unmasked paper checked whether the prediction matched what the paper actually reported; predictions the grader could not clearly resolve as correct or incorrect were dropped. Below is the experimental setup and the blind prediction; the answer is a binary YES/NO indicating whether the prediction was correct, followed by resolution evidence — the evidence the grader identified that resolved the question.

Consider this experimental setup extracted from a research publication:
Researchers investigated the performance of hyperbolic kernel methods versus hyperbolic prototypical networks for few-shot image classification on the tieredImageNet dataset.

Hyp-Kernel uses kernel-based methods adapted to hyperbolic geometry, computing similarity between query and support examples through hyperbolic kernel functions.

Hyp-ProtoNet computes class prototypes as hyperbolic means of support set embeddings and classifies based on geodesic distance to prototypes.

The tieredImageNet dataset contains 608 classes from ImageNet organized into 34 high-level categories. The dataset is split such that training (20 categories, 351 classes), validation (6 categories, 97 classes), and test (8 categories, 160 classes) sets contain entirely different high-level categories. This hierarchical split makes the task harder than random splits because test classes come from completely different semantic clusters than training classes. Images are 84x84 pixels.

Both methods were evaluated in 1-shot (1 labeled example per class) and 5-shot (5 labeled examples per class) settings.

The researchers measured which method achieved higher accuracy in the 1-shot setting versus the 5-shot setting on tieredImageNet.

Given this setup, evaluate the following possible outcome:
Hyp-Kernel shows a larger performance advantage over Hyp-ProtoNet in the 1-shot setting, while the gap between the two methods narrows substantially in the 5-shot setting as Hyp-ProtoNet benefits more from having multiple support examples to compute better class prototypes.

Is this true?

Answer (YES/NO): NO